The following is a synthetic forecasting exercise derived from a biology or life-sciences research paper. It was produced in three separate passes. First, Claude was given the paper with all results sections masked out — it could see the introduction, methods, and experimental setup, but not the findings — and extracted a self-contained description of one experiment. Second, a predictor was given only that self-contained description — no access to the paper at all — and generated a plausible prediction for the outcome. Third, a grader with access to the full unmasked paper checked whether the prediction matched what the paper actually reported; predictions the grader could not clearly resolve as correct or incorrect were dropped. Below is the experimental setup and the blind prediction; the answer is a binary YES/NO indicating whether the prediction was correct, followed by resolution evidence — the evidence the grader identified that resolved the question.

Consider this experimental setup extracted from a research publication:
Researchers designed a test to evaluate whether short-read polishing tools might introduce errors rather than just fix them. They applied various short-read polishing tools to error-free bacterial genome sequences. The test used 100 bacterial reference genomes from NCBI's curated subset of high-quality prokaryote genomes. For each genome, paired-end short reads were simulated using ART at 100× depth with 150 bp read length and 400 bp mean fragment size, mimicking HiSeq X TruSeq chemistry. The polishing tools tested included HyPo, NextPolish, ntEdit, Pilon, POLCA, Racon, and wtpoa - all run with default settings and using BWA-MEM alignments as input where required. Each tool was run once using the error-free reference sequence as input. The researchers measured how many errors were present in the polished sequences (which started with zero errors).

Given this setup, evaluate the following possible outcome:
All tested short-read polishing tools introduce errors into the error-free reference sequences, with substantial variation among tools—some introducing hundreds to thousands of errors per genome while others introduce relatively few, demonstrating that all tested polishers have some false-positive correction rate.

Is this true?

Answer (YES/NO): NO